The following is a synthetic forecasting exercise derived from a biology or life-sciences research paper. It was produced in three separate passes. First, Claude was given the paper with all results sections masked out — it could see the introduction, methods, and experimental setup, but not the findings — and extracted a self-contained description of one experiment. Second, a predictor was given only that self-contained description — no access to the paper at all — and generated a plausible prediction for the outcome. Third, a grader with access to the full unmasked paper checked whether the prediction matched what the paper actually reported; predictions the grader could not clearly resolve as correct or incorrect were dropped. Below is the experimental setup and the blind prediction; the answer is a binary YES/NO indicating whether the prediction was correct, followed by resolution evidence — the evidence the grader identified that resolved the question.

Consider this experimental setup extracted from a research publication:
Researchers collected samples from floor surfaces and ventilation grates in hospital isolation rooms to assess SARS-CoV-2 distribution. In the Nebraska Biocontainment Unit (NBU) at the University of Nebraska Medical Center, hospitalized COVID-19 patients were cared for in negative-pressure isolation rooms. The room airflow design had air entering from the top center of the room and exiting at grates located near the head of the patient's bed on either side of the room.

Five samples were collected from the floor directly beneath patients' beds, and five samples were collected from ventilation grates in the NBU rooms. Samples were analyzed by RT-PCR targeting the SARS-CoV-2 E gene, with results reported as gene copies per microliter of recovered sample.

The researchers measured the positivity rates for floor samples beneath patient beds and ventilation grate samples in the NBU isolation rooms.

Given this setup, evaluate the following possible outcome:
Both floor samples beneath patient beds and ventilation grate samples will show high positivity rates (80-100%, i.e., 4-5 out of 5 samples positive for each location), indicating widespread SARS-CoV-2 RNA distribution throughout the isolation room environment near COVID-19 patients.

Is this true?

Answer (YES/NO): YES